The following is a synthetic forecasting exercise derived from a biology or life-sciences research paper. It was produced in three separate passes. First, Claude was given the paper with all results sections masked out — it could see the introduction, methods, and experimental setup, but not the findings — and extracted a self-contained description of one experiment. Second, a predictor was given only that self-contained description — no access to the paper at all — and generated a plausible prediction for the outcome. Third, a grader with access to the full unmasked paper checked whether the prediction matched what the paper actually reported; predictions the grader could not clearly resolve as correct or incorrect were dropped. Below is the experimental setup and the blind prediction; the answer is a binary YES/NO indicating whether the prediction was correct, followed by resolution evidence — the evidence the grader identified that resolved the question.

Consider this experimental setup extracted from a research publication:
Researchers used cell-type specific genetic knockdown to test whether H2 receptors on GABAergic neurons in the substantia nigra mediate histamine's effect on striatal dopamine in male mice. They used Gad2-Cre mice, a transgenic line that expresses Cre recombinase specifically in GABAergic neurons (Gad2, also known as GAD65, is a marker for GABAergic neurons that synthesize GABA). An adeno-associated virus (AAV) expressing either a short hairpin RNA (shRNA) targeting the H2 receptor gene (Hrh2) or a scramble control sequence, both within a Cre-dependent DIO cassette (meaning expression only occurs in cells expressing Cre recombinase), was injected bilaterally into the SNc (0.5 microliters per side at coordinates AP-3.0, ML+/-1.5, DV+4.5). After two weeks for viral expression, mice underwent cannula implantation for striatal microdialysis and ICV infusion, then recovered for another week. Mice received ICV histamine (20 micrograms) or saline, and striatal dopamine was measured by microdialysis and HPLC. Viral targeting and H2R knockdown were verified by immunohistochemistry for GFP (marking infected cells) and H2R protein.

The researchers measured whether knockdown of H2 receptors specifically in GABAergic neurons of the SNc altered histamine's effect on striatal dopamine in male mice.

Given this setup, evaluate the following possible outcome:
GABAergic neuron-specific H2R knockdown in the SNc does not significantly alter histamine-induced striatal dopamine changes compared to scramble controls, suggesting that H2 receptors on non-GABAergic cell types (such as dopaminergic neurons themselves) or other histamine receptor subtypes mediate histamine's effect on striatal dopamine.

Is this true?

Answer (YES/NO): NO